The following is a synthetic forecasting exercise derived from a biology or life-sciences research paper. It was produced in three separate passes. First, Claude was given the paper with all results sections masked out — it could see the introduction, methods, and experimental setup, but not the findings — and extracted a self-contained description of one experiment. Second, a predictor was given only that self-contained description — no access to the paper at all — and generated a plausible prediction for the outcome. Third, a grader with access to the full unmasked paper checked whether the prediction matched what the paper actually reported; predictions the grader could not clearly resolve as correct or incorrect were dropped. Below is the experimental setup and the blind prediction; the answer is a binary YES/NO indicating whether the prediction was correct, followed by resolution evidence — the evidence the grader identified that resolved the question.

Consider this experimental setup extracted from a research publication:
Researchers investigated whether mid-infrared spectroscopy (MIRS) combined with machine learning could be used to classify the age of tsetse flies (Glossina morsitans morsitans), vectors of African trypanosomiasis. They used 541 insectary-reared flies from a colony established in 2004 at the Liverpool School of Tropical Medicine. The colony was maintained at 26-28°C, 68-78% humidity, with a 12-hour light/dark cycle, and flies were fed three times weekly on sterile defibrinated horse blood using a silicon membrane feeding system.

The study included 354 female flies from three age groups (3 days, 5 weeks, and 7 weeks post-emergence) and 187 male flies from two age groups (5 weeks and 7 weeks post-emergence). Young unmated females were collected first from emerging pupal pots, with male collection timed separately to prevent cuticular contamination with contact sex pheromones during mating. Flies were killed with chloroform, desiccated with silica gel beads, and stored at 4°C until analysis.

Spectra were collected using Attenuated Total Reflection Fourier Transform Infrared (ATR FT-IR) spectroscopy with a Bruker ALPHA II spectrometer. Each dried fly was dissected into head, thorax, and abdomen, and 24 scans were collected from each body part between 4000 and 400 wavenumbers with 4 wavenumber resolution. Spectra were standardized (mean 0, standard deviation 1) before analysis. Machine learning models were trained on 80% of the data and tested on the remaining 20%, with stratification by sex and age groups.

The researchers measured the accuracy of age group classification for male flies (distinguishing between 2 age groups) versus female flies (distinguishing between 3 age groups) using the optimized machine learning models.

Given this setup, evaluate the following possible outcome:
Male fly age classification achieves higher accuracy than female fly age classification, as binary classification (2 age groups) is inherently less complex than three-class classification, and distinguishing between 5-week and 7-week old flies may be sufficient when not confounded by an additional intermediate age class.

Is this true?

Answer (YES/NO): YES